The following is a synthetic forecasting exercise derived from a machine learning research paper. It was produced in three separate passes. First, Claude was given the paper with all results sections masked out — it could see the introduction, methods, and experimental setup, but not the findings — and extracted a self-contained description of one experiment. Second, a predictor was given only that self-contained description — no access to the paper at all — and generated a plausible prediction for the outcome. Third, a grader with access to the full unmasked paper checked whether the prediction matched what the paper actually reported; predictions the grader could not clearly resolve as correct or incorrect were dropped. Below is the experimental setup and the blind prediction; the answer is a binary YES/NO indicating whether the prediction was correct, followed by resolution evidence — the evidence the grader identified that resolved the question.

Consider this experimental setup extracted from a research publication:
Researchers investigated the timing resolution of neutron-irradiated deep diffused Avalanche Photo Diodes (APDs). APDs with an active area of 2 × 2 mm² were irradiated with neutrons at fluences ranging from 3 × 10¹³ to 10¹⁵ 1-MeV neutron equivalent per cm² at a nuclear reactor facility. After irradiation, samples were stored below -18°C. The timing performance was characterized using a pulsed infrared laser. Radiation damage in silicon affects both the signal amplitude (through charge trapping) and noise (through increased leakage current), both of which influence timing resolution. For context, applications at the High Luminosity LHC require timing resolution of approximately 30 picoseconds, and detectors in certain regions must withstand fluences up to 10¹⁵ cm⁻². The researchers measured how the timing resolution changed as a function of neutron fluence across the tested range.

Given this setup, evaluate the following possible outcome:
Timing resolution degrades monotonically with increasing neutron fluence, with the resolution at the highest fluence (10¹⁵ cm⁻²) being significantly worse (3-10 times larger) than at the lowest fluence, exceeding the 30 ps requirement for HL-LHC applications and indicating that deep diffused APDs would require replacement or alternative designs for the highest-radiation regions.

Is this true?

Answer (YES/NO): NO